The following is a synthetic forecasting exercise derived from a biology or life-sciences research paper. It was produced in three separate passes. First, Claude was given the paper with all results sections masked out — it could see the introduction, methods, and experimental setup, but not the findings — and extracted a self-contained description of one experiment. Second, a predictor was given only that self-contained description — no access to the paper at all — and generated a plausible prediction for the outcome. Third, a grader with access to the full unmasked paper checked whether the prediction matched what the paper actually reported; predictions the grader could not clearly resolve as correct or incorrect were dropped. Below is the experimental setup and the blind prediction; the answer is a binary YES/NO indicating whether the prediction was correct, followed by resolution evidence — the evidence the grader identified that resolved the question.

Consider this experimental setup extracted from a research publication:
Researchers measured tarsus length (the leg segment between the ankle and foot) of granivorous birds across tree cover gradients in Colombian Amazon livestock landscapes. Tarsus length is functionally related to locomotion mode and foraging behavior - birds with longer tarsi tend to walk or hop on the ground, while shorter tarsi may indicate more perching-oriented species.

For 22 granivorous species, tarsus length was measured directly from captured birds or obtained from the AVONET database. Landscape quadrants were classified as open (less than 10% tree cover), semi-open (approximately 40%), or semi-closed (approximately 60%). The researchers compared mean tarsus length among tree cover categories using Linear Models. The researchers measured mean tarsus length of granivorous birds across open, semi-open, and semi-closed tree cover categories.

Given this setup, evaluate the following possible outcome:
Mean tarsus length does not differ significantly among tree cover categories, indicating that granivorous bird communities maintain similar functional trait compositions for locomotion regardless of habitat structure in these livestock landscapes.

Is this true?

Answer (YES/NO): NO